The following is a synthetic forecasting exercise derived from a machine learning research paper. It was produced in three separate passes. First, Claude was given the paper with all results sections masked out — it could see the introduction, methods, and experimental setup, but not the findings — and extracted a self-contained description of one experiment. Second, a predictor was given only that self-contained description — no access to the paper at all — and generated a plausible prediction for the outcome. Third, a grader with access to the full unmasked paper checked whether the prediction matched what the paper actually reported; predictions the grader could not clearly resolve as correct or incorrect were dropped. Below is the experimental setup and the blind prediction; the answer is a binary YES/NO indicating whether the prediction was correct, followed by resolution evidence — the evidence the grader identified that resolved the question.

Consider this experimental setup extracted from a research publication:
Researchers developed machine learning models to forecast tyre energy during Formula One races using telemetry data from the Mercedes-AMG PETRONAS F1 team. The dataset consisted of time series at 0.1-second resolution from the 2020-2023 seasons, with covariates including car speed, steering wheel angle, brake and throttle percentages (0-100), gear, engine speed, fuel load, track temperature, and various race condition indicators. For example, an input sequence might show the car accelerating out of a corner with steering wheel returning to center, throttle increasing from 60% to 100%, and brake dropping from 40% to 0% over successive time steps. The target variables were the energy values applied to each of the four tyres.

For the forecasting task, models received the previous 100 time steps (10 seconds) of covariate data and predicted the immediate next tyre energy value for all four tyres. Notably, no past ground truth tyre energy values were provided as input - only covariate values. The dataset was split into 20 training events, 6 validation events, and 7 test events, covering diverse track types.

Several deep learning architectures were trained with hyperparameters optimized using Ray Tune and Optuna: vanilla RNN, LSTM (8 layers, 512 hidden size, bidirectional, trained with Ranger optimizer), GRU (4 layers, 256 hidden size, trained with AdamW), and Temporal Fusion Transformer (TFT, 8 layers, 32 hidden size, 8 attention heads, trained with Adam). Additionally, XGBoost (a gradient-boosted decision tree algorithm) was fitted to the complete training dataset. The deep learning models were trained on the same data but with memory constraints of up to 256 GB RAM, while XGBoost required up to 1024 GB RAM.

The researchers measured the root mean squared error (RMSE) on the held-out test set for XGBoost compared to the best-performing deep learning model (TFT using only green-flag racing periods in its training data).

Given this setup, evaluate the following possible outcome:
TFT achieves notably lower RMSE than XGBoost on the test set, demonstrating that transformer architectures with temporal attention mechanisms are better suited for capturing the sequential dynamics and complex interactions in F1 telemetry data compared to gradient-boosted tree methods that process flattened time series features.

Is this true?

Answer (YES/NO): NO